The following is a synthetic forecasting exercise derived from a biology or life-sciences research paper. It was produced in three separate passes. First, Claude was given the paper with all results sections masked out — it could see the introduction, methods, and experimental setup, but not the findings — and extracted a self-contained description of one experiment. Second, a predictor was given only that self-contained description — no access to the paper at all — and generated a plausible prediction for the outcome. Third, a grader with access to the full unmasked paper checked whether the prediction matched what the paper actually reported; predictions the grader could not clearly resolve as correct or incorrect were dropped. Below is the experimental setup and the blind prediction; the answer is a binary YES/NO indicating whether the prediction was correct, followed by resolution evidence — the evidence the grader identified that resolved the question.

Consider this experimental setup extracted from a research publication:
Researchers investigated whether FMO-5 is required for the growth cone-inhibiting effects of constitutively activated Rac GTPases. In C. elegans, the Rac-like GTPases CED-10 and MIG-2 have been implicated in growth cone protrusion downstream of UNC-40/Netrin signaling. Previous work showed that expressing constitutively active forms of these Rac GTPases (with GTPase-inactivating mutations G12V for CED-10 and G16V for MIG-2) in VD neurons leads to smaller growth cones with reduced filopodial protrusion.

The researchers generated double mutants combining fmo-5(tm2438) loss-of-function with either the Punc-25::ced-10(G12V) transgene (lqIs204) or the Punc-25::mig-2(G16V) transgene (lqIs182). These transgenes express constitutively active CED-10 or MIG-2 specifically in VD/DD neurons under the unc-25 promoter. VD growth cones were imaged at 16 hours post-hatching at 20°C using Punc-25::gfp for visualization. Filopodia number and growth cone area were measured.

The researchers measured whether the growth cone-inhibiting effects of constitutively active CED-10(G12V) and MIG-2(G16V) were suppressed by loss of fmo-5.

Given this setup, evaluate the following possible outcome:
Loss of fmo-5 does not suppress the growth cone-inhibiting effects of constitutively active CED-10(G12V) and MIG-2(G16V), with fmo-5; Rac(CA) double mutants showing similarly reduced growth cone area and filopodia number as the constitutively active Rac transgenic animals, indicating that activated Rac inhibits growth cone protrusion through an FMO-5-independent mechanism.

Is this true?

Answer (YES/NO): NO